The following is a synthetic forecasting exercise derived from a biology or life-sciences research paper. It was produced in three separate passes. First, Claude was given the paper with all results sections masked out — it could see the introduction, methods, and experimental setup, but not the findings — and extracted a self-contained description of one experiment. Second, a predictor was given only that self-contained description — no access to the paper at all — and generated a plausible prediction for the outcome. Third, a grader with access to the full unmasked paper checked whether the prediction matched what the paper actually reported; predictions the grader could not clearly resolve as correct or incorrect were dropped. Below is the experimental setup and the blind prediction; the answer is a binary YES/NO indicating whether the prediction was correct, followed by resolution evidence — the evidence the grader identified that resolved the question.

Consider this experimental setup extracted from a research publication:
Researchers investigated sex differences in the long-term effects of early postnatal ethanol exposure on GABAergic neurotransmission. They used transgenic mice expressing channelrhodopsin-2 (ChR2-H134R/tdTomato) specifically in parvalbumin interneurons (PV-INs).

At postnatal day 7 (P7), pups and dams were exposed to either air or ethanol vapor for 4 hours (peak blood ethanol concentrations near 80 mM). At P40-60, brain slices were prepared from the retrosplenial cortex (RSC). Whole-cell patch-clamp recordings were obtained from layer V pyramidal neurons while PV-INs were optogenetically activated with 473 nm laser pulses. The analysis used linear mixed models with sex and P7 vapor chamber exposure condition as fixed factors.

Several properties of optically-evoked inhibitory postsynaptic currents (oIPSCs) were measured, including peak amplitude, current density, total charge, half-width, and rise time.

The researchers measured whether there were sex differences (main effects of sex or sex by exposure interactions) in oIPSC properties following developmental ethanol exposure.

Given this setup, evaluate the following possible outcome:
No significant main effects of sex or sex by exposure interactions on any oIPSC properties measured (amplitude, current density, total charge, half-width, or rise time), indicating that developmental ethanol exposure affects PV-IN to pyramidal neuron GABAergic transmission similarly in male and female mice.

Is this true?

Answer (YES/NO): YES